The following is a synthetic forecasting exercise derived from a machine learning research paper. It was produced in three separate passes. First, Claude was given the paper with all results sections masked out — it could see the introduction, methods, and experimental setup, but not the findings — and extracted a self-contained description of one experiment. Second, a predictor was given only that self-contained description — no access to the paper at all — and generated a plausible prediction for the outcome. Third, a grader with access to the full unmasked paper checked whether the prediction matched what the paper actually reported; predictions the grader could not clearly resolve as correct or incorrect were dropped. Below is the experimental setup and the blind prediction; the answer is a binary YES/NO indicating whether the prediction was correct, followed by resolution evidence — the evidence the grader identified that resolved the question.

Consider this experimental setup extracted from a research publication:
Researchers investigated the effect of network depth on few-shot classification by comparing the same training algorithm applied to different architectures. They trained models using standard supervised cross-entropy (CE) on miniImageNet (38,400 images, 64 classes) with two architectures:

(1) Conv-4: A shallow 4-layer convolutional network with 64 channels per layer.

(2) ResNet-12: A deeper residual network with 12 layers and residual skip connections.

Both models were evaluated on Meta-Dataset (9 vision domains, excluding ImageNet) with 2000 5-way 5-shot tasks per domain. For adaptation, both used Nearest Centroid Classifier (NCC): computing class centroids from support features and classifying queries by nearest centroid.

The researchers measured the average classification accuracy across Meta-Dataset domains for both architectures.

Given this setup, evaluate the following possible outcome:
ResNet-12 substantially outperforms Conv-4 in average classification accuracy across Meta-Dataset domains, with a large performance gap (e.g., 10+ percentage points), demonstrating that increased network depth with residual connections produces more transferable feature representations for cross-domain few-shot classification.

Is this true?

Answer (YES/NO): NO